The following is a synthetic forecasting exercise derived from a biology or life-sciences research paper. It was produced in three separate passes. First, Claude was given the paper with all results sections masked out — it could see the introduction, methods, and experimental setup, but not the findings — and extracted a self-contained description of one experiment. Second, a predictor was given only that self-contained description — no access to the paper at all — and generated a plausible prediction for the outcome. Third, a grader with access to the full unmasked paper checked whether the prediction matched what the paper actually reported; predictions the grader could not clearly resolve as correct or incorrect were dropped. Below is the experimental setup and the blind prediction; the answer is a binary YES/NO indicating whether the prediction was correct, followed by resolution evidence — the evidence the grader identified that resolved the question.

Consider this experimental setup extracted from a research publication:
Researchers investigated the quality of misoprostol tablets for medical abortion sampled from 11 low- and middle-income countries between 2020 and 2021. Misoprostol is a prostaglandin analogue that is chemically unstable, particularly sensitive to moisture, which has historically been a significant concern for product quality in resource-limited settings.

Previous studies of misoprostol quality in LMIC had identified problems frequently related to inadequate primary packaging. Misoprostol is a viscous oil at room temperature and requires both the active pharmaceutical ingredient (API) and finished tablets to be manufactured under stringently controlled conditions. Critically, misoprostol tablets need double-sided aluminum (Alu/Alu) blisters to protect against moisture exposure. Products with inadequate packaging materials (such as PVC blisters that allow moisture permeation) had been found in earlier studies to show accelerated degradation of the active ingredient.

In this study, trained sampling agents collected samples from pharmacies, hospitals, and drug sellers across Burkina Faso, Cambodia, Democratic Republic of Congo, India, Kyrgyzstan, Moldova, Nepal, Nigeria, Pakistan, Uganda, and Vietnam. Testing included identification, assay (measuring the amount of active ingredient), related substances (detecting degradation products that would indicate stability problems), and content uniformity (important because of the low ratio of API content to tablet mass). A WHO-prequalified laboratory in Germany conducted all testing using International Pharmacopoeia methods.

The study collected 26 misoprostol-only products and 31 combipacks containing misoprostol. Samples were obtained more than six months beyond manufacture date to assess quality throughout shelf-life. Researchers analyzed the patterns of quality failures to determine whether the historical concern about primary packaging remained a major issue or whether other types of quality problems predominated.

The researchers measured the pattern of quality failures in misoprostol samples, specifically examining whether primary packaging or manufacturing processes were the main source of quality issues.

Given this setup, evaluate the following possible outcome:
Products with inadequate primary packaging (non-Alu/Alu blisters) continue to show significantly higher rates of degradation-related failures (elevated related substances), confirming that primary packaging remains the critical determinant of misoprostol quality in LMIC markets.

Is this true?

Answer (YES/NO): NO